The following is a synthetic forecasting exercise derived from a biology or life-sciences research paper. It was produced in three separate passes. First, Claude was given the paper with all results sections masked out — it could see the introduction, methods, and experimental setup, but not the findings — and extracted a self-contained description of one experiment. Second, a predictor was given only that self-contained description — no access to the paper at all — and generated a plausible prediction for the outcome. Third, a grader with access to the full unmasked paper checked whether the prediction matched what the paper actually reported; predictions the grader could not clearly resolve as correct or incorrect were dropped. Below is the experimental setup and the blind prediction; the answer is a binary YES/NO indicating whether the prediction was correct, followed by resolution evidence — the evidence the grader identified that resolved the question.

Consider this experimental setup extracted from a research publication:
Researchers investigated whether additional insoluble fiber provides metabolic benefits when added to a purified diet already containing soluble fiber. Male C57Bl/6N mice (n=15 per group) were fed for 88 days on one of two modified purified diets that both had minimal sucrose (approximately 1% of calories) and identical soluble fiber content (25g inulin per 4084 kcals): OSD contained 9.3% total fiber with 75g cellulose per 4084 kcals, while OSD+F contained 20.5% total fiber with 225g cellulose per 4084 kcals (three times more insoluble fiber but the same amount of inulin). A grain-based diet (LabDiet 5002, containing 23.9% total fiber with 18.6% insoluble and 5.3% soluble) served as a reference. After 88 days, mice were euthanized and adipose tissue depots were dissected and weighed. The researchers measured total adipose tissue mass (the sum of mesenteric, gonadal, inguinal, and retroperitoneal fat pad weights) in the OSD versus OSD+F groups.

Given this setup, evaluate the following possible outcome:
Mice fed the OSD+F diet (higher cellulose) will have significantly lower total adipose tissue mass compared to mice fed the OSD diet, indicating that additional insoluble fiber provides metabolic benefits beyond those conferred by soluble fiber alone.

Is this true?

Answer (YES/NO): NO